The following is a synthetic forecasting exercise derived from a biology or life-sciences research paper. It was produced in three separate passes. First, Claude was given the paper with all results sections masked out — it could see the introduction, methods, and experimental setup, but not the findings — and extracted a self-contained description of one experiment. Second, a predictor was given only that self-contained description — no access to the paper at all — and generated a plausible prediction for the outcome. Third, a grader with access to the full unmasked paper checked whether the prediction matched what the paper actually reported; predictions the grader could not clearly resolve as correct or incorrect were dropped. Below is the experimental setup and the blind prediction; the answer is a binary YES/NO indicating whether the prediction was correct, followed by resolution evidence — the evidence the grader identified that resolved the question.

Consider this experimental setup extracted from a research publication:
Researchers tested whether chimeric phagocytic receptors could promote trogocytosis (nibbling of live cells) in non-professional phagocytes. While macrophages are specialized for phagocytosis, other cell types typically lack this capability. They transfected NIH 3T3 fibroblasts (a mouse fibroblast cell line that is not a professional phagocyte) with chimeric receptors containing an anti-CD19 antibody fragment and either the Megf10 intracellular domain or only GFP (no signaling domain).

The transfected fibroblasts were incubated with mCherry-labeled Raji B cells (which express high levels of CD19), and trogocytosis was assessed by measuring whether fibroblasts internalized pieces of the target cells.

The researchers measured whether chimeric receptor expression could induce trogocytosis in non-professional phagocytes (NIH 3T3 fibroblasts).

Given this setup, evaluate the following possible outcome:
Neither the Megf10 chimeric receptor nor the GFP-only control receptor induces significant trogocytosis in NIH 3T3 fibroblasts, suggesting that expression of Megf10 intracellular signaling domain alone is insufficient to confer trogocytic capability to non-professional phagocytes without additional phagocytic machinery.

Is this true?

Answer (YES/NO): NO